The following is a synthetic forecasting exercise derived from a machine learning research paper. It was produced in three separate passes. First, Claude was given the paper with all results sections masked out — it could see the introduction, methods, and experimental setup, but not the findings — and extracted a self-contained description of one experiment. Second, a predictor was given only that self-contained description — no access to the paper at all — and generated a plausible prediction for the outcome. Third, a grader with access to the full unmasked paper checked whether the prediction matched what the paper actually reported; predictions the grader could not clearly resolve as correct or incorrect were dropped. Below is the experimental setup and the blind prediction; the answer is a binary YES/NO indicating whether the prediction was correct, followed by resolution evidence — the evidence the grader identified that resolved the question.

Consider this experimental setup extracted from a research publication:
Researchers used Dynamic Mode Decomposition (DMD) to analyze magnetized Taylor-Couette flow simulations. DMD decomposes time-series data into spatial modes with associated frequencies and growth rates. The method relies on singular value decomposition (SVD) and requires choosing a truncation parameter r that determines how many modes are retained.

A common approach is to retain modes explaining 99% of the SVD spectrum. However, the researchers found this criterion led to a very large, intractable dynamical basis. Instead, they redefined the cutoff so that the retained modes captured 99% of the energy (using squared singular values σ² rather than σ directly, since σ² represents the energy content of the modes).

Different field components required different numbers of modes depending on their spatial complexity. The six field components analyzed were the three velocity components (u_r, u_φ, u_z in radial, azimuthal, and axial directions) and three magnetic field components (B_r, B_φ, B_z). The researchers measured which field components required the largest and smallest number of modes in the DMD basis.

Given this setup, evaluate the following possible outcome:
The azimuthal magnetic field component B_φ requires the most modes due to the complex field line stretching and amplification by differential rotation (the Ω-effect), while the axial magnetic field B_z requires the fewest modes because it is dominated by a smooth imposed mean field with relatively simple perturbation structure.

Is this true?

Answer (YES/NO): NO